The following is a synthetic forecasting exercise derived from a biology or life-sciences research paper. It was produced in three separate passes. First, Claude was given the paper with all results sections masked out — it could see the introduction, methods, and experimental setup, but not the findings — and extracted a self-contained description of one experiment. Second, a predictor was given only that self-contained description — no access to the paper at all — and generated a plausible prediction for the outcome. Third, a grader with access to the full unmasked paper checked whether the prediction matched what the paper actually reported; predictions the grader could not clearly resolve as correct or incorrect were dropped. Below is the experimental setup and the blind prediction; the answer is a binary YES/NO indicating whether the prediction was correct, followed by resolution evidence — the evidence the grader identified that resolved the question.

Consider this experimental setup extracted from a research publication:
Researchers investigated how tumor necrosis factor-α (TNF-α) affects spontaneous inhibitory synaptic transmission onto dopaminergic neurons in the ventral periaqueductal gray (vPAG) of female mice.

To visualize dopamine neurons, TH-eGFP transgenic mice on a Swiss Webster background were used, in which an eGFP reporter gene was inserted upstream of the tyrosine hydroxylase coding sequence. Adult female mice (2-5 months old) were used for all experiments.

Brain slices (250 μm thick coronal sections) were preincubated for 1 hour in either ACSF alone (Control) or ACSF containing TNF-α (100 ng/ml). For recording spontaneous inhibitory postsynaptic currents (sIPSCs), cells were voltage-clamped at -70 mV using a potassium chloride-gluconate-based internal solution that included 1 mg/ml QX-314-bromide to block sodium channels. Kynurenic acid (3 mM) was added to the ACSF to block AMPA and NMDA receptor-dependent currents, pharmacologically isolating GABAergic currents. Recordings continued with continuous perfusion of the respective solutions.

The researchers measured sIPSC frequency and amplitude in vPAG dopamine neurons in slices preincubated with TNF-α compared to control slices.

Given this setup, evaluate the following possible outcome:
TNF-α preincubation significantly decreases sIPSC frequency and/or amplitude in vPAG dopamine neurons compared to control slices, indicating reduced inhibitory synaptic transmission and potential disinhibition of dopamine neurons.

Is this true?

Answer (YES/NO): NO